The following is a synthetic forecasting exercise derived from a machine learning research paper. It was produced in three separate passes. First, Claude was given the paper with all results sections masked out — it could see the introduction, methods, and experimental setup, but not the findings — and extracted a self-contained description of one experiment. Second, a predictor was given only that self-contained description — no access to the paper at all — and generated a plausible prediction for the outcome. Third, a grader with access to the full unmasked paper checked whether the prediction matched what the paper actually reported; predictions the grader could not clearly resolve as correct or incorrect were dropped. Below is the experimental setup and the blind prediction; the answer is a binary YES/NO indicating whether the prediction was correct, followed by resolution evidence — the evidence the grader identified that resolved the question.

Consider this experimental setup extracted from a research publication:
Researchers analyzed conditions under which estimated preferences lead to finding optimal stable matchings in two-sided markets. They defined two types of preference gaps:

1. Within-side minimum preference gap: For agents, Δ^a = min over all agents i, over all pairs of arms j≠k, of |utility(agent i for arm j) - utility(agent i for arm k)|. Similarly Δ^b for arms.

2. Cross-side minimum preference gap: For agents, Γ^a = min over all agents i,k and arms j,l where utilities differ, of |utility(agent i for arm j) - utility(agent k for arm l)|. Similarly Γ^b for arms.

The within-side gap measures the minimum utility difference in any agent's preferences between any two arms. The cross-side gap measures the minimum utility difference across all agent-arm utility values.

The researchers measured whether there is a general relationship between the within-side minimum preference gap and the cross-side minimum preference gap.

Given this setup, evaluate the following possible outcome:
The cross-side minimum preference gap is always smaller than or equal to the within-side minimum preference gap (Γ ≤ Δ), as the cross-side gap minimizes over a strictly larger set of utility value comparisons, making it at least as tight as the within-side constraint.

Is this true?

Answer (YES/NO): YES